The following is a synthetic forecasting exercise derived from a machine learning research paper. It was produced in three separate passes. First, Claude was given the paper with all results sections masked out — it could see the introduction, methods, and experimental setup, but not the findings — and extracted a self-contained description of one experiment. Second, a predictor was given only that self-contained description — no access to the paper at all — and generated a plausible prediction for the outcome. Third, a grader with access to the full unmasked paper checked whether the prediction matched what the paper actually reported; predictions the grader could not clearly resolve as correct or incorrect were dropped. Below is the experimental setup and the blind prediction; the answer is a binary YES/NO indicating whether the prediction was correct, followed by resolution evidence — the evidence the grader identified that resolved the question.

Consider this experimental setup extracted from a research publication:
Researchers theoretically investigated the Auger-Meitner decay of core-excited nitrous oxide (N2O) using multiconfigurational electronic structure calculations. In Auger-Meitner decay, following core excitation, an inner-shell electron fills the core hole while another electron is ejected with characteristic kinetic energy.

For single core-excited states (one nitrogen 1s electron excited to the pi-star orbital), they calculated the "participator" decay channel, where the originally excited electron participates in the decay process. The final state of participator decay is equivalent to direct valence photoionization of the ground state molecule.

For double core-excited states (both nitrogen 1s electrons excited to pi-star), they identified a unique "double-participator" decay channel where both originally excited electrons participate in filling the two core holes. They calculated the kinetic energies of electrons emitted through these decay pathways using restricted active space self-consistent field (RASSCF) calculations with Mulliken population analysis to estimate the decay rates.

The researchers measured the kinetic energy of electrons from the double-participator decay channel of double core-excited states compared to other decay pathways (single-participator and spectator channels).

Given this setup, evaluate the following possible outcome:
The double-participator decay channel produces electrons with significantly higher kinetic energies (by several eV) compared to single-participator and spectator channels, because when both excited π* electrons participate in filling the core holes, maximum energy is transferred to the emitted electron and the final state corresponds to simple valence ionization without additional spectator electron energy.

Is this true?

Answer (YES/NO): YES